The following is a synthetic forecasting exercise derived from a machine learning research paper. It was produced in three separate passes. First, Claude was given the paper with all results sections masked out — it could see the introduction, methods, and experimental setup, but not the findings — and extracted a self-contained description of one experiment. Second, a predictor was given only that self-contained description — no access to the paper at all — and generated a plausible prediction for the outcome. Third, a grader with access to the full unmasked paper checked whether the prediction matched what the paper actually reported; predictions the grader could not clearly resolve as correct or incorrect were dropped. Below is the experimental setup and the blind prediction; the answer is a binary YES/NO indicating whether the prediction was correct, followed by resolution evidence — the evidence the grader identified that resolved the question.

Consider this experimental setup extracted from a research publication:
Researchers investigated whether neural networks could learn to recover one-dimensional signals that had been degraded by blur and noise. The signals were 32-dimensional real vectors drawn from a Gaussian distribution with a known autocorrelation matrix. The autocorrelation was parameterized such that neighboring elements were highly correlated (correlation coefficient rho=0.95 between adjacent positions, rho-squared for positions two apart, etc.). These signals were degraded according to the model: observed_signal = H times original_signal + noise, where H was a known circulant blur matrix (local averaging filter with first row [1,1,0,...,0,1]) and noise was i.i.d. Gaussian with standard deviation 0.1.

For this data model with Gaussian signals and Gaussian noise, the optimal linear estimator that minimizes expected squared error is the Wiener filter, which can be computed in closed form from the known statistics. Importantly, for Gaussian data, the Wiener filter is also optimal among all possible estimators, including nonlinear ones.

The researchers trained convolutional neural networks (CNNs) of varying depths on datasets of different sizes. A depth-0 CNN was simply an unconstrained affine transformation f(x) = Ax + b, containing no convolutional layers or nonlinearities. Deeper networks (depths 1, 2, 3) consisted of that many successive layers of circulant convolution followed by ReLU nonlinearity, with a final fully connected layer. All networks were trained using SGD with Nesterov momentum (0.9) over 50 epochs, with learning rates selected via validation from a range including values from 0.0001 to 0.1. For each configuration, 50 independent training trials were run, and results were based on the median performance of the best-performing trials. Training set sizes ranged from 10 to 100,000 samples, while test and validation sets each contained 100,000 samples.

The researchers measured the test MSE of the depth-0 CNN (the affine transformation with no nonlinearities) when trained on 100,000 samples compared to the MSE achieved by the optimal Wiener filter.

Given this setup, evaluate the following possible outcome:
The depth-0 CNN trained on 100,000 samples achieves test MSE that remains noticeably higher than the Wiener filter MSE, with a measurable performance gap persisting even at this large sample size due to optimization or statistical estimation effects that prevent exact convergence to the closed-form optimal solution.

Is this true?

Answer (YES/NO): NO